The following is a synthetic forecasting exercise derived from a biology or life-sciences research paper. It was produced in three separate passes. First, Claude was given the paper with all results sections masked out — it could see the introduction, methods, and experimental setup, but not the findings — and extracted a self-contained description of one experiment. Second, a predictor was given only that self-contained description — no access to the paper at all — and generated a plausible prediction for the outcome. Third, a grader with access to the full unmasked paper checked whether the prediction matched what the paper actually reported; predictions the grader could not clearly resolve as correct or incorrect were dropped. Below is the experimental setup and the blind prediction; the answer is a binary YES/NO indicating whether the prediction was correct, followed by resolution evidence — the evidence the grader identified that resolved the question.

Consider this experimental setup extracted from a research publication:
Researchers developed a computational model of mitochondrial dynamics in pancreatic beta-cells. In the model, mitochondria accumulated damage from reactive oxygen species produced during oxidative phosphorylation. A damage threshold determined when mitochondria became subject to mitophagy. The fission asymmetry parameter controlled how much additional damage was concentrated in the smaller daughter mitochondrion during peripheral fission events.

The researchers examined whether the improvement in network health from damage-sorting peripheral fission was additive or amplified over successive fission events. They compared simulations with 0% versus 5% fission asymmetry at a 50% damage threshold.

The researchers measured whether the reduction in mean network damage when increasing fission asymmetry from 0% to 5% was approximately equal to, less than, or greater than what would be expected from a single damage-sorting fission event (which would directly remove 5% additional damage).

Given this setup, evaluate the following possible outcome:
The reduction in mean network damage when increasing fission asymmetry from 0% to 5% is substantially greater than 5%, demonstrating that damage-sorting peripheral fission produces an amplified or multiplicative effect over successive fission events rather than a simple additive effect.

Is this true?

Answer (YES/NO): YES